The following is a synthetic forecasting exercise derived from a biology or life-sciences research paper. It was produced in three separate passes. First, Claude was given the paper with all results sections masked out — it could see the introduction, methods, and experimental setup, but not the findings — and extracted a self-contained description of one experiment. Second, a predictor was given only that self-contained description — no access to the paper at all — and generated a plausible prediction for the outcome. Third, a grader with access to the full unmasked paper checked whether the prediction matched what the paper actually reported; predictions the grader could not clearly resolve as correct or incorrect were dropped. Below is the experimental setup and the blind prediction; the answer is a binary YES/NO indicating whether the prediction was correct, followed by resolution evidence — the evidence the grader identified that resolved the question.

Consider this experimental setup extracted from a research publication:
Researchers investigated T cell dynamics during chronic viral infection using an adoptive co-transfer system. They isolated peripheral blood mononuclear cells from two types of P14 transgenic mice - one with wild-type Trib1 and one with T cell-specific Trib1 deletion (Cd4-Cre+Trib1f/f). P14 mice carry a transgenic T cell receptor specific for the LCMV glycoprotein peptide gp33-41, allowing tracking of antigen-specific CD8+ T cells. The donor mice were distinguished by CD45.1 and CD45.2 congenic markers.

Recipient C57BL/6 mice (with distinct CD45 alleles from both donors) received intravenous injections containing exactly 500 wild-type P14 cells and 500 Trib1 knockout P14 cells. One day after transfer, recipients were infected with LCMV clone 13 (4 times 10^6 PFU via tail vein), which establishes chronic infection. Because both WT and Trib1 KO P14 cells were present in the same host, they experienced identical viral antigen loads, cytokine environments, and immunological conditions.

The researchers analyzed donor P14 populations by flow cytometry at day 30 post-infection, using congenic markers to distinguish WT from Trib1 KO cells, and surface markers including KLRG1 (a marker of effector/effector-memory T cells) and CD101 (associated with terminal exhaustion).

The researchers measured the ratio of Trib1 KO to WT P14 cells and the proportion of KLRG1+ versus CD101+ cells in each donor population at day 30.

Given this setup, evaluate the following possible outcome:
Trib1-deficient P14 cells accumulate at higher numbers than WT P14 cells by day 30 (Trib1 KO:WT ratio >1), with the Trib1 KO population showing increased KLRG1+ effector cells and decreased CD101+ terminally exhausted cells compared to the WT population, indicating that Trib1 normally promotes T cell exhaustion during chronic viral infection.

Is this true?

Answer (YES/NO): NO